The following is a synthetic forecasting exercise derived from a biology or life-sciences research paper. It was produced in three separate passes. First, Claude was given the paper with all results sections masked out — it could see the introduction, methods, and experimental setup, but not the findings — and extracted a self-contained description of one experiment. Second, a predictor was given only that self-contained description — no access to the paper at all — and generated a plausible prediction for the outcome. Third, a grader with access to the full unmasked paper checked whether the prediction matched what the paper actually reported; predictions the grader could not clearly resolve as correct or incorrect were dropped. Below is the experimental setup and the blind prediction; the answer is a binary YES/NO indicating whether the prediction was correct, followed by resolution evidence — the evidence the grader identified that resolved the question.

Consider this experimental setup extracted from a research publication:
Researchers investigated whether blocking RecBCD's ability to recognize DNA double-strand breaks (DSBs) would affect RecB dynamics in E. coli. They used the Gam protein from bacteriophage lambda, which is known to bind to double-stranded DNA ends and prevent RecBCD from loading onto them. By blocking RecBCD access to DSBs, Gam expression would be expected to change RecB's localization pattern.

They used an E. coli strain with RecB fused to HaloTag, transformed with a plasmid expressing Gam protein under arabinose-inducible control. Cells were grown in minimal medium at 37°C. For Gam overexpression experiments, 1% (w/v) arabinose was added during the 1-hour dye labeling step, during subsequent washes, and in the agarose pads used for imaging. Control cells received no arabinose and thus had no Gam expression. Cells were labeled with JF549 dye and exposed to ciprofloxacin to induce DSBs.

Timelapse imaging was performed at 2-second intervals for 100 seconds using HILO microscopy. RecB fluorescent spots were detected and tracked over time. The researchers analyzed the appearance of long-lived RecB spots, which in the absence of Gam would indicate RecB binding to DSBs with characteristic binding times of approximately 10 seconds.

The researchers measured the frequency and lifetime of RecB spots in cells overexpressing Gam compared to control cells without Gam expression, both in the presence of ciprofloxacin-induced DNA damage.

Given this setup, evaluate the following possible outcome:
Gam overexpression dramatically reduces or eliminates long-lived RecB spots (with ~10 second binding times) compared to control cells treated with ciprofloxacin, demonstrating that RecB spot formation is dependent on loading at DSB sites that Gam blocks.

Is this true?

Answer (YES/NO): YES